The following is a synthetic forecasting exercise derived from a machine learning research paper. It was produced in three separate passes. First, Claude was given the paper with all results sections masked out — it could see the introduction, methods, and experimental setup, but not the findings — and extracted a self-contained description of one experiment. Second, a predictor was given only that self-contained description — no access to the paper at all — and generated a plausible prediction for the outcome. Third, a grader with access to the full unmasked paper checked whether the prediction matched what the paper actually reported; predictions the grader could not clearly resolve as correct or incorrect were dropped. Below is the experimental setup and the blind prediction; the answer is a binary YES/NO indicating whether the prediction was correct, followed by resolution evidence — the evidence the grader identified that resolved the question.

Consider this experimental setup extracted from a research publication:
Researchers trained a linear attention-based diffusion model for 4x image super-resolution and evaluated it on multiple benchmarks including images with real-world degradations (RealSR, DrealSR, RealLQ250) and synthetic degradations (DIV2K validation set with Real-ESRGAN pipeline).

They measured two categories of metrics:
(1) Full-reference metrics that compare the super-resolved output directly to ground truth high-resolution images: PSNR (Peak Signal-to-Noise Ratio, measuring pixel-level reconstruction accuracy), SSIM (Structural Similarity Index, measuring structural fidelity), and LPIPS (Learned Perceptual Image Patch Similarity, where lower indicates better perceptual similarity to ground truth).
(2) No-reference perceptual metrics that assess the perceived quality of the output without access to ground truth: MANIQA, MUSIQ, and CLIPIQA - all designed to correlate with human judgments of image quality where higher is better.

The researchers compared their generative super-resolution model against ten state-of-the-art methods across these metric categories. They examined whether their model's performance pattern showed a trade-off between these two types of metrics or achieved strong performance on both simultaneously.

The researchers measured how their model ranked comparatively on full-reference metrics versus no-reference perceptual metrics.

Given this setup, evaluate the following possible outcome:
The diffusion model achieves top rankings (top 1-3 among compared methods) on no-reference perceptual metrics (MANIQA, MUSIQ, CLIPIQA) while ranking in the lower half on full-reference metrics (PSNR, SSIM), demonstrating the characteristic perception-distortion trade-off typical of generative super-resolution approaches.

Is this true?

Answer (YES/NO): YES